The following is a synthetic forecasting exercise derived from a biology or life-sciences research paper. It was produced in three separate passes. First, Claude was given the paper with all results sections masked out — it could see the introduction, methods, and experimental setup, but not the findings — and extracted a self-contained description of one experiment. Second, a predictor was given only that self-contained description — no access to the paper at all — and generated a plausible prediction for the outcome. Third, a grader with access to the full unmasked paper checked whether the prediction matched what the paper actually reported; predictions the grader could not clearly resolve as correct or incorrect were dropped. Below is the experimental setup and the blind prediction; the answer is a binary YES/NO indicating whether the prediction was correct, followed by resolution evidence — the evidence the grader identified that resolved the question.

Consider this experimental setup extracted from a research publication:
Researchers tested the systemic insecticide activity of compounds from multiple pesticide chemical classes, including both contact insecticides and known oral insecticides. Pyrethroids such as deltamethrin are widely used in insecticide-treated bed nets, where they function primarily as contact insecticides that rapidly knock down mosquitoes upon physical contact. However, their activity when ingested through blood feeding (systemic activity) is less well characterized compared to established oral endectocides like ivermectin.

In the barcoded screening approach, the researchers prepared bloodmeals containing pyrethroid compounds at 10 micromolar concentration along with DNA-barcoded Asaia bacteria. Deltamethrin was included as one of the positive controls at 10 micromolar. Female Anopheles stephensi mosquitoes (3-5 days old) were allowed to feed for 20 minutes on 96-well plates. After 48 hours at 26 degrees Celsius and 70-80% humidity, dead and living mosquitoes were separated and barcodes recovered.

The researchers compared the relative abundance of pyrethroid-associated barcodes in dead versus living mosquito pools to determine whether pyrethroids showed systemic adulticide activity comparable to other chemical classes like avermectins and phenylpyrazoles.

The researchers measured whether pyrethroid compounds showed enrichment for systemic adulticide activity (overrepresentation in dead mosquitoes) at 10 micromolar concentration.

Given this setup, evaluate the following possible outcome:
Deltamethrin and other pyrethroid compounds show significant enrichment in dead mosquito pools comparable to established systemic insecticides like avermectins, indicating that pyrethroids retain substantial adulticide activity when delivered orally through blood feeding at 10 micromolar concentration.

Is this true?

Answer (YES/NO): YES